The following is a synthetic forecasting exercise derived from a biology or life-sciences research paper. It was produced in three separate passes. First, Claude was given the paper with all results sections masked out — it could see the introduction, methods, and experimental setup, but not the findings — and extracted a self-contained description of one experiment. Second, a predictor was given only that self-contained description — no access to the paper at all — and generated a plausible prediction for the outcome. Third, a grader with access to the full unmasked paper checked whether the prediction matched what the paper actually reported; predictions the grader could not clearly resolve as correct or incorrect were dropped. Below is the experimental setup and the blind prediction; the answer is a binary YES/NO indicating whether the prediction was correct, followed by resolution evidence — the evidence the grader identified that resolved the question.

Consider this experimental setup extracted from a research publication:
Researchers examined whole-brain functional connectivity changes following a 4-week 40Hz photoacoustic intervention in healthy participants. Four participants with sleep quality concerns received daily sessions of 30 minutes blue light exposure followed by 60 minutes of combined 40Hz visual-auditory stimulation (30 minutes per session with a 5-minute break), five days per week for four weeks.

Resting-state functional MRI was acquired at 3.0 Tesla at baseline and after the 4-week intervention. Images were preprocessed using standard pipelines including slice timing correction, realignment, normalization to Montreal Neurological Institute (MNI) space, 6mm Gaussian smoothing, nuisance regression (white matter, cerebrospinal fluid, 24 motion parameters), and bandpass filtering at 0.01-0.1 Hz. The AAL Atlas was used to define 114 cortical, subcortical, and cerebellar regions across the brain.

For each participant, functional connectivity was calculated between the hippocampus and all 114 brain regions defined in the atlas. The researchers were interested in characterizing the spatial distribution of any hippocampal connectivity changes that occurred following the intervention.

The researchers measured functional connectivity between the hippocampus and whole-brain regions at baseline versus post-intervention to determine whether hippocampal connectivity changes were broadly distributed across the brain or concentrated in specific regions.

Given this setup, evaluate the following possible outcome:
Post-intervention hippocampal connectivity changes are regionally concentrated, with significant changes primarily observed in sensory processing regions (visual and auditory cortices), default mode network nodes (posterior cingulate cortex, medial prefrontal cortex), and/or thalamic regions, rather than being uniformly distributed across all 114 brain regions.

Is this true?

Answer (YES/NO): NO